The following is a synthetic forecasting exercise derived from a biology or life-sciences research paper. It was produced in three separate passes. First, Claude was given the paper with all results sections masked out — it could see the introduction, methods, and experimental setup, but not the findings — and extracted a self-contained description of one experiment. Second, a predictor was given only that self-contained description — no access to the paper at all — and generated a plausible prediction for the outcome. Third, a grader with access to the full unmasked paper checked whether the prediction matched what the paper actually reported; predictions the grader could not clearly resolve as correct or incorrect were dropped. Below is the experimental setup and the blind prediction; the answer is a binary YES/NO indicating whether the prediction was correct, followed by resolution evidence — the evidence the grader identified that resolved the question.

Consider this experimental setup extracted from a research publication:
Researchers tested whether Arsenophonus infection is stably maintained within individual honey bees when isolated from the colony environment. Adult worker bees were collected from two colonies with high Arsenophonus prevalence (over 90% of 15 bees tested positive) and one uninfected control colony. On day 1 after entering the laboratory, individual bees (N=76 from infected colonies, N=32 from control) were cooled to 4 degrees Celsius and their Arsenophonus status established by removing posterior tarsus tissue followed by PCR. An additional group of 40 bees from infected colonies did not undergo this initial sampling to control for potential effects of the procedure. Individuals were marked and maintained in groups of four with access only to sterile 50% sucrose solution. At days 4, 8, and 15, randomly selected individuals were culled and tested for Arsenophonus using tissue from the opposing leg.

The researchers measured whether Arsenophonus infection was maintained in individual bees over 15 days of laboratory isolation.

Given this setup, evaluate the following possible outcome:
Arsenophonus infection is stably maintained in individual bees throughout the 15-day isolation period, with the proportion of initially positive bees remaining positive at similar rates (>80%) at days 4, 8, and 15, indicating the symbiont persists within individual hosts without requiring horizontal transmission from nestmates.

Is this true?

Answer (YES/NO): NO